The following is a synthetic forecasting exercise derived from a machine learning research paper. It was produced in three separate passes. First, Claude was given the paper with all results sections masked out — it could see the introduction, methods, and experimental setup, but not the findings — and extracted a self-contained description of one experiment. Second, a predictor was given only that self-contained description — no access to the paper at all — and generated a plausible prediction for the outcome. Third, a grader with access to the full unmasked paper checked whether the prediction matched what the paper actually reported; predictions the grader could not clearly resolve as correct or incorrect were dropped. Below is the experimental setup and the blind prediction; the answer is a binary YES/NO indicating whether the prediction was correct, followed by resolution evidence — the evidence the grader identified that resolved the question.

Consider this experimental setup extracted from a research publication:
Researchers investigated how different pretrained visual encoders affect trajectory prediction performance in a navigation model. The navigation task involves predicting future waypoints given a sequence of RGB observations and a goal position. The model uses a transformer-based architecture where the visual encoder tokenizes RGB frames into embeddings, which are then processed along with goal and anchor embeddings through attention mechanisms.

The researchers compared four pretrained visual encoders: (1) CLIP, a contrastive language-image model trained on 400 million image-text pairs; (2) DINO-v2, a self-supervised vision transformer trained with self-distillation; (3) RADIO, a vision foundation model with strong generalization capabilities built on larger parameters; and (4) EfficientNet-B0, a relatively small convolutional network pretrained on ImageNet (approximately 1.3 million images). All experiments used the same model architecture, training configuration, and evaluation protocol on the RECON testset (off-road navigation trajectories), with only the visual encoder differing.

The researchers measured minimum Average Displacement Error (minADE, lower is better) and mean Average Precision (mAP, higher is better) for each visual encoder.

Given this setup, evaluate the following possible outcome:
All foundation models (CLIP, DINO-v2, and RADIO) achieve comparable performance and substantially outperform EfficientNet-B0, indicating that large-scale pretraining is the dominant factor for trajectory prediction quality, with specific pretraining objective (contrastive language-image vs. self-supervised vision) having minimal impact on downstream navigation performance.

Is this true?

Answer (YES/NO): NO